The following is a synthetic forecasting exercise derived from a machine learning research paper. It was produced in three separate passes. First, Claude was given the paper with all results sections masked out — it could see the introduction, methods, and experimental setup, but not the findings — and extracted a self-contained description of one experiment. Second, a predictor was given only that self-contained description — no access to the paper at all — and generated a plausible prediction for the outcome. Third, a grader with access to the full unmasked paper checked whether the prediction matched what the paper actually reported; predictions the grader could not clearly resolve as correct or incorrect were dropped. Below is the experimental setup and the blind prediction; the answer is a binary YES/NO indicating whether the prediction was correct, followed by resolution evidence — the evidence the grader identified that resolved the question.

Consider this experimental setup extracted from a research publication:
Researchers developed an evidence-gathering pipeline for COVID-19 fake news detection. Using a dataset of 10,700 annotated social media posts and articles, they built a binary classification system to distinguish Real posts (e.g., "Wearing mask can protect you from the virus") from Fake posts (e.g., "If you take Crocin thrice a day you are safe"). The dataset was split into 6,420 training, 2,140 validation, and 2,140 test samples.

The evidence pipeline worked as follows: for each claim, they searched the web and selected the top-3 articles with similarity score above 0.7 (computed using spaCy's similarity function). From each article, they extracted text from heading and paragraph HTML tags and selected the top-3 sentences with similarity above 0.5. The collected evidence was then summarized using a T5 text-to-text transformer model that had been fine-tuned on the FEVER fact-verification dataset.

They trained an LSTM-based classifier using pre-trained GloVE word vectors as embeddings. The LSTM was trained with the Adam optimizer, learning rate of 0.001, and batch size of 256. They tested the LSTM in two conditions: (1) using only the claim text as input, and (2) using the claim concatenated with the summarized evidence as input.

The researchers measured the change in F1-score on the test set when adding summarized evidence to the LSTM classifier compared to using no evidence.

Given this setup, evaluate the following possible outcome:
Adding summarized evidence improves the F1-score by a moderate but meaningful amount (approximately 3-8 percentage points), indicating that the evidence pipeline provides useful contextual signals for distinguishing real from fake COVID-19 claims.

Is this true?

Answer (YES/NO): NO